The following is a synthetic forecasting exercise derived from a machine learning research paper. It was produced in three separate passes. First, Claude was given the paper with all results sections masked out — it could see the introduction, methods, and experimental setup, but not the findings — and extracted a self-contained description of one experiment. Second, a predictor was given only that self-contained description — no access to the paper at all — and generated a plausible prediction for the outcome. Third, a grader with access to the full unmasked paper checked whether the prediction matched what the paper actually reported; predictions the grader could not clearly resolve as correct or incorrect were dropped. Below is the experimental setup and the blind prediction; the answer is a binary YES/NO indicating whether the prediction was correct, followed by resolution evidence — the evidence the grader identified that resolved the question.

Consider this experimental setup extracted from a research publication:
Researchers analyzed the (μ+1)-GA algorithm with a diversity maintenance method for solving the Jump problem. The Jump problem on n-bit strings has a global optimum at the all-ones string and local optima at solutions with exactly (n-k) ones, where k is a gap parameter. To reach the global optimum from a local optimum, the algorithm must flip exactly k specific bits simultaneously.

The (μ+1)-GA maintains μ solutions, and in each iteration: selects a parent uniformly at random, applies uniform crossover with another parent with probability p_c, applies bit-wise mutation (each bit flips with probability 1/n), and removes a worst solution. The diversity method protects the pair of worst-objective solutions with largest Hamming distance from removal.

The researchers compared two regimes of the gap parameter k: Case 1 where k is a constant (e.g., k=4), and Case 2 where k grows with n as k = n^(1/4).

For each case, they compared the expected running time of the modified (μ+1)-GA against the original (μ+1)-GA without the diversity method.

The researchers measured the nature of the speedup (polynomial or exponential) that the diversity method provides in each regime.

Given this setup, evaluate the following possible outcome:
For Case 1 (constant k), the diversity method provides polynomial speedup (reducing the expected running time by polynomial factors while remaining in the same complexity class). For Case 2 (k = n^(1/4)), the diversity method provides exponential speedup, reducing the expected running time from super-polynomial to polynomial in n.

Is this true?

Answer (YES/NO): NO